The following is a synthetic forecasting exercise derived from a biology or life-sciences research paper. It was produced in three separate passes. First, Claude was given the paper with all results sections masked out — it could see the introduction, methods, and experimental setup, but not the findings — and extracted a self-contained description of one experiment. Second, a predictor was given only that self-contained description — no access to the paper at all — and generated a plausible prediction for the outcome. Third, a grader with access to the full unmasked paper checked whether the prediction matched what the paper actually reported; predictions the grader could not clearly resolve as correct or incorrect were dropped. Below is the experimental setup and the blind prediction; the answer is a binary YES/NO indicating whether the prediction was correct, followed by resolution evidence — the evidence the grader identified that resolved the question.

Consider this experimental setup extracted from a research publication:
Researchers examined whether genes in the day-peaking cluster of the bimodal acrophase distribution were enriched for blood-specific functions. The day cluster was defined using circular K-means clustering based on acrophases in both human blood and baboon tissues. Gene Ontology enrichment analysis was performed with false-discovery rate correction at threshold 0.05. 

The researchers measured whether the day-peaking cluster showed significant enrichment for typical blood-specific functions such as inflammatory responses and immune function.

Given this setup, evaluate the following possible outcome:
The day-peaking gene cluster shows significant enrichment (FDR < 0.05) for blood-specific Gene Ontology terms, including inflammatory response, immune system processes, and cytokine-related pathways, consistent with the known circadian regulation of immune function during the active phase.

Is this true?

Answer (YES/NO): NO